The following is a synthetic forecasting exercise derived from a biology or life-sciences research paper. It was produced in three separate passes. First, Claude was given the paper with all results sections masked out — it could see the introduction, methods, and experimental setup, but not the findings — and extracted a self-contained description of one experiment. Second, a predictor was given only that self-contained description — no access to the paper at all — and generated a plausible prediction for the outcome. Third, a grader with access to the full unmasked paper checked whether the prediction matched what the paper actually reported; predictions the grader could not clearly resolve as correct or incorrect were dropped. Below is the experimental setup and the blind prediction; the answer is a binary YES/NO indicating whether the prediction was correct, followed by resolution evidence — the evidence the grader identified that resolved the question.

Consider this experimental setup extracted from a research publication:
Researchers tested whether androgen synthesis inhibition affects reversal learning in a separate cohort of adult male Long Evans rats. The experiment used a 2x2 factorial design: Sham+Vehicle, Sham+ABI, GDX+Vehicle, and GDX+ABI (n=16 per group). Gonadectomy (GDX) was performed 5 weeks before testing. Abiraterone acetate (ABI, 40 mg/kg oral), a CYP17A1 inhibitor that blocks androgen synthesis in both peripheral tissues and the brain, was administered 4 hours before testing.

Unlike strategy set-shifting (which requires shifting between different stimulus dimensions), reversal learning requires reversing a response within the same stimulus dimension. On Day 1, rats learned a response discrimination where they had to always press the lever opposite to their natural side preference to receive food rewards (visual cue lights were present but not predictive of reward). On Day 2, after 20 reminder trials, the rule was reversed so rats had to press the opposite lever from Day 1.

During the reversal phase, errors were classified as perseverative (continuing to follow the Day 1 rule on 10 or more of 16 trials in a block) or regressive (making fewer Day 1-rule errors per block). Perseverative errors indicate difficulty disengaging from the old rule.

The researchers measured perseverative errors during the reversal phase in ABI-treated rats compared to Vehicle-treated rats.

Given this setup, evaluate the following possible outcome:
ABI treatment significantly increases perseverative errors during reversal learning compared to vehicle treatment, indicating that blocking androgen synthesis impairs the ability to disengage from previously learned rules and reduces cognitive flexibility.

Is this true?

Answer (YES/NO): NO